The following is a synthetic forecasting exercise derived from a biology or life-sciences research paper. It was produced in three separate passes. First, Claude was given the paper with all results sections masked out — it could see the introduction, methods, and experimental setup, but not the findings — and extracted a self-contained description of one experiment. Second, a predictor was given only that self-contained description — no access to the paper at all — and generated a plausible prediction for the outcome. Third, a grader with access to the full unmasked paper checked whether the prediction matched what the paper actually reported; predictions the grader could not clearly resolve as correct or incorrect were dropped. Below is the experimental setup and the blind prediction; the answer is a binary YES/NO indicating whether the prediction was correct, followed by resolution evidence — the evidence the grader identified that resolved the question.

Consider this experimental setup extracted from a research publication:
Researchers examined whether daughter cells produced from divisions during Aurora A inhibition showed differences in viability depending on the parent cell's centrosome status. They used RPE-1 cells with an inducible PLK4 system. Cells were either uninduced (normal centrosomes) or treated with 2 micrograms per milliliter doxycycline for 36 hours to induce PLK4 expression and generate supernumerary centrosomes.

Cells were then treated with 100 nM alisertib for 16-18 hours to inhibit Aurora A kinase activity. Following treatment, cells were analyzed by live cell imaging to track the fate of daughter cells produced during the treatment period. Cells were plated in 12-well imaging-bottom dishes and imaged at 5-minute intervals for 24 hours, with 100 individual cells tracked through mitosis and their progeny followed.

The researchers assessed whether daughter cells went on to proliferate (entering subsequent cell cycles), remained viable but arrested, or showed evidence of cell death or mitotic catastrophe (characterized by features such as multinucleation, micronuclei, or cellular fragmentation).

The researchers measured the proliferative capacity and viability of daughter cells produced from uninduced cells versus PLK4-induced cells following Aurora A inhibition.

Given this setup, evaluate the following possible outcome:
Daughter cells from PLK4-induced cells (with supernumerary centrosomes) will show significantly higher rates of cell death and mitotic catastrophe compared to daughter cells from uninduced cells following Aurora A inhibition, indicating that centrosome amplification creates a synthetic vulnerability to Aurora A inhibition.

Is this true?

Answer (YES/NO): YES